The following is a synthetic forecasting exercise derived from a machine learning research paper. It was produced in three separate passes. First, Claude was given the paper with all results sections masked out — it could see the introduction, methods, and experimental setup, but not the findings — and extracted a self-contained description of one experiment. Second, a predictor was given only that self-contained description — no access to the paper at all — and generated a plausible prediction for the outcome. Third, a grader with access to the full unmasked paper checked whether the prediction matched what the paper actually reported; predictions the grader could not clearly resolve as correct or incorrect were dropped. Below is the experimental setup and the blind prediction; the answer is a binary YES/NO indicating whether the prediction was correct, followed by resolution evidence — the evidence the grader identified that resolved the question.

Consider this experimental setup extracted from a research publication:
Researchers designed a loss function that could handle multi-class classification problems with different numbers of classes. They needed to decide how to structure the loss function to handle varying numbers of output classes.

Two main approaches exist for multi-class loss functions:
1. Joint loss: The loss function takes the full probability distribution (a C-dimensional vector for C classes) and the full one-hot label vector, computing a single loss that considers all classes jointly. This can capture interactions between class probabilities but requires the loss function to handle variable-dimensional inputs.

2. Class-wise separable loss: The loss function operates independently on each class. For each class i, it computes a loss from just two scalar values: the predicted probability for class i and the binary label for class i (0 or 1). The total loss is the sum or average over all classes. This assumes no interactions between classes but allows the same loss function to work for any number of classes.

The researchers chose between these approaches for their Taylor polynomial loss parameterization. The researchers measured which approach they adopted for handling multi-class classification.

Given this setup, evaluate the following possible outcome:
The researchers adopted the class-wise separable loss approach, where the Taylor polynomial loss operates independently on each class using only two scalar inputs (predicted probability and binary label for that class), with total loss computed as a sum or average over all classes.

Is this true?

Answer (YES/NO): YES